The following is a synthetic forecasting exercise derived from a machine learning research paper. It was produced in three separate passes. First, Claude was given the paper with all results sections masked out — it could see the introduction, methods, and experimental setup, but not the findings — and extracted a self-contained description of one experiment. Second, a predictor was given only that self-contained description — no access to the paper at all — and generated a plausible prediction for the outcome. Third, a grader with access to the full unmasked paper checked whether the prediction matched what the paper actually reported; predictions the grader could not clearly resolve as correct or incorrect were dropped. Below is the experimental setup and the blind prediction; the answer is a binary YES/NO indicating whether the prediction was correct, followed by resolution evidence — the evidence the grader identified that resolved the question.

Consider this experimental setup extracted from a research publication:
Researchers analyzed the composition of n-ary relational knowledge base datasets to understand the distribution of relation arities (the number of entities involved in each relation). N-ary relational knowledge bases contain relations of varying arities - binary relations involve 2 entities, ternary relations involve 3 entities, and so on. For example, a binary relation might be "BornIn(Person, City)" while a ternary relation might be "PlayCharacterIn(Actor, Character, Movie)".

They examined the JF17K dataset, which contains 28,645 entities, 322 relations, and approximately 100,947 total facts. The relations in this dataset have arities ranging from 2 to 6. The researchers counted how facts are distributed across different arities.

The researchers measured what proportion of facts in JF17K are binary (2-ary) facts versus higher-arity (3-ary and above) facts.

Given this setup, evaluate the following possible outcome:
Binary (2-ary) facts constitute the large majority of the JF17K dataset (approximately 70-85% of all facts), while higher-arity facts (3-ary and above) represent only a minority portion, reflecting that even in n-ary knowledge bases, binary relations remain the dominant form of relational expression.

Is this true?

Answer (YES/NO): NO